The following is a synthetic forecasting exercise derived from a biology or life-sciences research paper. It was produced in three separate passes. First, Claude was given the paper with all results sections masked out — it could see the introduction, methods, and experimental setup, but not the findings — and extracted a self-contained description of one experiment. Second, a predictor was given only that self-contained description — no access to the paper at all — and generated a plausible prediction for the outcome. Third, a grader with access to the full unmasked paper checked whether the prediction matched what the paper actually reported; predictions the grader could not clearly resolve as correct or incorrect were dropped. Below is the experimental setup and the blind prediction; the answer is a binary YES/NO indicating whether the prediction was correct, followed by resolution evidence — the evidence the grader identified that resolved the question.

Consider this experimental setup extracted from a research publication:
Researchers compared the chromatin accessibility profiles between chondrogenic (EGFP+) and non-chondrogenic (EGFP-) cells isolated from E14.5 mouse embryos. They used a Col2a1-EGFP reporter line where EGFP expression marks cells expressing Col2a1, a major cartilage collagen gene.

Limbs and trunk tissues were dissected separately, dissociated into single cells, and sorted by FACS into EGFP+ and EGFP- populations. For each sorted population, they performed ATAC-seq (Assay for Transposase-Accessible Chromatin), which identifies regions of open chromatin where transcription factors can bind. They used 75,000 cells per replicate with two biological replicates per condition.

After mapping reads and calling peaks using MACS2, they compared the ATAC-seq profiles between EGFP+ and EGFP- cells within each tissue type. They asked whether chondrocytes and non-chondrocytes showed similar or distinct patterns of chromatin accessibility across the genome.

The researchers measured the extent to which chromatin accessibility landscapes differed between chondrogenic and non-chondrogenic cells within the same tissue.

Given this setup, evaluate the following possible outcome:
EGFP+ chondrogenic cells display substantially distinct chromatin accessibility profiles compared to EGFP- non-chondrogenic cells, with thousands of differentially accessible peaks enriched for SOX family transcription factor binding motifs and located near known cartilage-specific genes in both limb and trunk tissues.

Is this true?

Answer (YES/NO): NO